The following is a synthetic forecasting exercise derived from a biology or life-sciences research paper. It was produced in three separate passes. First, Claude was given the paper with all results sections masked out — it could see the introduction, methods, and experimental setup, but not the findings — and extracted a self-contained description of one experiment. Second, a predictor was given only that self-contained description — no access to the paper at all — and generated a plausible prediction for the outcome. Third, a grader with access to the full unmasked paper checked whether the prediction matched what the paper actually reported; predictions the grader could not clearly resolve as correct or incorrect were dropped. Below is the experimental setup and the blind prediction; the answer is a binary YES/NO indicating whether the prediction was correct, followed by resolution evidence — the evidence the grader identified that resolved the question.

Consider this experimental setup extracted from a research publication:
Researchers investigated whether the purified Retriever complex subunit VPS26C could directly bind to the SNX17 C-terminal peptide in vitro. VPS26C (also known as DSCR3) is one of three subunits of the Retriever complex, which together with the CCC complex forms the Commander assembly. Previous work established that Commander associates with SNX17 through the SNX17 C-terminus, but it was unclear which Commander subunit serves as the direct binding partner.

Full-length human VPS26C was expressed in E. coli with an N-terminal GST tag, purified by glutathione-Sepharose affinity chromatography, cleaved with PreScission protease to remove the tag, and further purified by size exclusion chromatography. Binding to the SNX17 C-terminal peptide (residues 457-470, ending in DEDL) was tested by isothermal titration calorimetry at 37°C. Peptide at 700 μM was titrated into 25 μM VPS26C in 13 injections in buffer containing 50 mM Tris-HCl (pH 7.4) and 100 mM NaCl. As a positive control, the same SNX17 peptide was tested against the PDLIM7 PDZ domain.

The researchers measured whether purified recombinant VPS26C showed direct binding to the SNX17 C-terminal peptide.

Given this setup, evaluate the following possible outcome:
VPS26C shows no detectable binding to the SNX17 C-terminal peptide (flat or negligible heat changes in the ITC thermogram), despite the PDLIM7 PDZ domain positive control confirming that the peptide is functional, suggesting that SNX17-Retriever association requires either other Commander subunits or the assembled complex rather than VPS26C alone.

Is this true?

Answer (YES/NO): YES